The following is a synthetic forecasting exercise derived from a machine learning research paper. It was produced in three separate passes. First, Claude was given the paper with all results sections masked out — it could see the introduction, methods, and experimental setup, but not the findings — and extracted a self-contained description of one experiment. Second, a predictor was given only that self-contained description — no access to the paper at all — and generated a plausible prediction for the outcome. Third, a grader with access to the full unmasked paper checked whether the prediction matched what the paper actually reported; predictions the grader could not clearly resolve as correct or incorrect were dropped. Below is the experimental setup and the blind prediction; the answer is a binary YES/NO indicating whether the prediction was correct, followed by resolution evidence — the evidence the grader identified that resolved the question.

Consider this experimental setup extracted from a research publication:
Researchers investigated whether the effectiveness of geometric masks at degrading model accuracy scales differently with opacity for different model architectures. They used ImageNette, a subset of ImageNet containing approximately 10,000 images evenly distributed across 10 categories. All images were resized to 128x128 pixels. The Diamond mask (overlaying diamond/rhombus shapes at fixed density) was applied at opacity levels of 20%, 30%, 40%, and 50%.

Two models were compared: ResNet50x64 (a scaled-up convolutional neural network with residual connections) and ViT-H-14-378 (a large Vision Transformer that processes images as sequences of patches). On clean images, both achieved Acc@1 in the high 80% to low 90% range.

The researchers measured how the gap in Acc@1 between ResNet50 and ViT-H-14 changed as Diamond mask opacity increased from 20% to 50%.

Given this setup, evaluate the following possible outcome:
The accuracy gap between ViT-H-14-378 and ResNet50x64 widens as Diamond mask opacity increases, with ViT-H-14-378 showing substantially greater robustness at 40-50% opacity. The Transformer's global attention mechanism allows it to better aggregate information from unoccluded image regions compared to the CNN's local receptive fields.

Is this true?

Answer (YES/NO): NO